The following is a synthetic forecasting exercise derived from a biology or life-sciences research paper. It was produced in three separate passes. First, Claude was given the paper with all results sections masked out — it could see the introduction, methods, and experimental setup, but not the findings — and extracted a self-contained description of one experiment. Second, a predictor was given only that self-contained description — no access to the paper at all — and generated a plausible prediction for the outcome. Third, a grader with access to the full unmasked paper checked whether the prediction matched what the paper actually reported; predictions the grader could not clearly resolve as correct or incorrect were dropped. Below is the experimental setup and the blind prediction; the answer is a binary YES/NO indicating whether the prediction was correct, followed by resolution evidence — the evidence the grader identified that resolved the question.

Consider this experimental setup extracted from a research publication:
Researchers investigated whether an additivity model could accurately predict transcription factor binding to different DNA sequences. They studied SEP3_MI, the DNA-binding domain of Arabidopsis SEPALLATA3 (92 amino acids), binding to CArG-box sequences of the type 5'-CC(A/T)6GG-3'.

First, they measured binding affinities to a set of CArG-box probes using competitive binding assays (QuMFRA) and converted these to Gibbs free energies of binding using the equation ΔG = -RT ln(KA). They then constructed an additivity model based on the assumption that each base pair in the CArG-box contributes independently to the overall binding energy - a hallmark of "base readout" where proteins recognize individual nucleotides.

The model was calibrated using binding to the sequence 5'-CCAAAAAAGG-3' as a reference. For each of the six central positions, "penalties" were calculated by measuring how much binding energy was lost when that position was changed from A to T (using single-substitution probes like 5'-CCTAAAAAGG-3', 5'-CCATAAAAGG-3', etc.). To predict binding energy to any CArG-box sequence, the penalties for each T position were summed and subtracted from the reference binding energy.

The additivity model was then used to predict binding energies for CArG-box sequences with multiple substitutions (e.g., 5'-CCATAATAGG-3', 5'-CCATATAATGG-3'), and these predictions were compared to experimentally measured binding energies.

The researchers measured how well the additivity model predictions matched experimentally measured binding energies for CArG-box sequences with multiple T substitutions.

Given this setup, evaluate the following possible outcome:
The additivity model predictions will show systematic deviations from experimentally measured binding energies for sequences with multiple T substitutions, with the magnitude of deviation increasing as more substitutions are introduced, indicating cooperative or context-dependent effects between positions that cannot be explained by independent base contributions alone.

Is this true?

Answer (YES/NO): NO